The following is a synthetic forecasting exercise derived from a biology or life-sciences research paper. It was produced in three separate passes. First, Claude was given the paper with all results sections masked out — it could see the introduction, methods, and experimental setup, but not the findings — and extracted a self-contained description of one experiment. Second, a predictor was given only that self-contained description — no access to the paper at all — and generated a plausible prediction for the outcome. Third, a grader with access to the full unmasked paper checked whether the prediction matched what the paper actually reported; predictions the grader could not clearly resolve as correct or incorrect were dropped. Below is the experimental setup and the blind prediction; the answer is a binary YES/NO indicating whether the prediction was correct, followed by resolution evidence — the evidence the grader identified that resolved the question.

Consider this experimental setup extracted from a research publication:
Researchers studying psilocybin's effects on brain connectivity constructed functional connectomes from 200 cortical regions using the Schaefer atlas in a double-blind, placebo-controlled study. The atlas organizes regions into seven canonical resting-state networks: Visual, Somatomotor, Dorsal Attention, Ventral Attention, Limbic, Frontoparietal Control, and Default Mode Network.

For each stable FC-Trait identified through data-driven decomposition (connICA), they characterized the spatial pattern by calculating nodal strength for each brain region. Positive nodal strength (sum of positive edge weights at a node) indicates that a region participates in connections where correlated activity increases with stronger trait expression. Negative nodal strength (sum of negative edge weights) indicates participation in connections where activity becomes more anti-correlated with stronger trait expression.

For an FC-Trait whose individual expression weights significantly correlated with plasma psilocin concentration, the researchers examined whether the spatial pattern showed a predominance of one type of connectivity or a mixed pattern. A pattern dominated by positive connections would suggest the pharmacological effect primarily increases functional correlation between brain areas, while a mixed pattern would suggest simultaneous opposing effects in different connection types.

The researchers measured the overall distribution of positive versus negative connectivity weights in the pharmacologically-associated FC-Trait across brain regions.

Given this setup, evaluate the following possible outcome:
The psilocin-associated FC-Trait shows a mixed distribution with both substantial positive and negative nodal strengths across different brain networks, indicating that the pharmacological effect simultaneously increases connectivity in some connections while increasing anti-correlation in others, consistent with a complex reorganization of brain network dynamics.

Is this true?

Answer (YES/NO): YES